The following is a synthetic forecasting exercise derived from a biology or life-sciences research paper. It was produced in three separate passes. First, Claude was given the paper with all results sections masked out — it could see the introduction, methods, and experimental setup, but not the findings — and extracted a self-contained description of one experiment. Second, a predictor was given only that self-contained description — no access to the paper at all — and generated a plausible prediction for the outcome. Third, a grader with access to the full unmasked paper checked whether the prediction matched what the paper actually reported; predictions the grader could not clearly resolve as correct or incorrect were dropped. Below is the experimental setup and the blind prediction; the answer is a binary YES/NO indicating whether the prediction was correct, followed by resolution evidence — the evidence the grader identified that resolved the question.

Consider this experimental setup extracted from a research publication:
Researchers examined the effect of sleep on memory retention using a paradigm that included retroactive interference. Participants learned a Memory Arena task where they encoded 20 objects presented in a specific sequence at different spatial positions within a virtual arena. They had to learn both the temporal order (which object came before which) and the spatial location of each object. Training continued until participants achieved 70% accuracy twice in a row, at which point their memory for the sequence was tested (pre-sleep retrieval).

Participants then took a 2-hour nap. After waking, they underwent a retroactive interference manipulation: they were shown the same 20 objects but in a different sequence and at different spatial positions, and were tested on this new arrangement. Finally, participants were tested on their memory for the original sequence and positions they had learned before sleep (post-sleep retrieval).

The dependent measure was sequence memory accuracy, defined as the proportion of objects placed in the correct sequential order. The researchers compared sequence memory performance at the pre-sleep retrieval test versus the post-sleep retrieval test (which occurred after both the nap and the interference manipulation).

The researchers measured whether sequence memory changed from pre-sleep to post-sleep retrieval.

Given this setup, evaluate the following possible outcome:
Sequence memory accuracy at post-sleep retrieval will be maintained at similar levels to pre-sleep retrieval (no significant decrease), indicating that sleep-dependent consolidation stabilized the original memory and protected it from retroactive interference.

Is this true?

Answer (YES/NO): NO